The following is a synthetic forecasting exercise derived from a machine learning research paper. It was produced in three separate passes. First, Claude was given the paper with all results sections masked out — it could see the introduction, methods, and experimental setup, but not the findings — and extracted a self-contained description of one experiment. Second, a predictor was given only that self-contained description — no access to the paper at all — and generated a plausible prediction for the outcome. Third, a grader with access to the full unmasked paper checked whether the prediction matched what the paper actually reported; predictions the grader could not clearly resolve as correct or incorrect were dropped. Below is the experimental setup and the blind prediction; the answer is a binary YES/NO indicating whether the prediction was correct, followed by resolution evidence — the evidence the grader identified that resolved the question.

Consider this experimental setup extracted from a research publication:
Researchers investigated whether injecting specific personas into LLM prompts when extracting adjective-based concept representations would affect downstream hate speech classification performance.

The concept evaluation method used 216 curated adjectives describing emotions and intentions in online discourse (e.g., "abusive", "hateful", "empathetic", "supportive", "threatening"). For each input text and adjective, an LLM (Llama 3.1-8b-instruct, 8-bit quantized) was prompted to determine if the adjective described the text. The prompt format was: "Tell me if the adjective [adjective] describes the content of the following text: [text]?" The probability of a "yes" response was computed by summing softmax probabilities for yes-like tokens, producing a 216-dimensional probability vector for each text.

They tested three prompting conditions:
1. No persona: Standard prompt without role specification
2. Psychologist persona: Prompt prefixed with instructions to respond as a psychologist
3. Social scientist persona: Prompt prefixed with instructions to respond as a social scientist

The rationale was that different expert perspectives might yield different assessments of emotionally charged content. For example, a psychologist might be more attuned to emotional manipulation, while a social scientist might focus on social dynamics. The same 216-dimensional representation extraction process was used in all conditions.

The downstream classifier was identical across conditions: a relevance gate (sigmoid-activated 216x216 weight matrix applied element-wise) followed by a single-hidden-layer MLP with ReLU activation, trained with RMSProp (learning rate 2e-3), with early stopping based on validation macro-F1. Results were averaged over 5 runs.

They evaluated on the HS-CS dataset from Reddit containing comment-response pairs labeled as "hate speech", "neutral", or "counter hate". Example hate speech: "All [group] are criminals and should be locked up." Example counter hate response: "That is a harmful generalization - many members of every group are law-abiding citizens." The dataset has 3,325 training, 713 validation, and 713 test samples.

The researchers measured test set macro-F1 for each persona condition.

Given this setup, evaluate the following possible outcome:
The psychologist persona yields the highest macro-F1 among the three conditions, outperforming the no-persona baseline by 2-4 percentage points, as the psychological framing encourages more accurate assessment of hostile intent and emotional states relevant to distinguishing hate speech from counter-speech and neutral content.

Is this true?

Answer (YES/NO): NO